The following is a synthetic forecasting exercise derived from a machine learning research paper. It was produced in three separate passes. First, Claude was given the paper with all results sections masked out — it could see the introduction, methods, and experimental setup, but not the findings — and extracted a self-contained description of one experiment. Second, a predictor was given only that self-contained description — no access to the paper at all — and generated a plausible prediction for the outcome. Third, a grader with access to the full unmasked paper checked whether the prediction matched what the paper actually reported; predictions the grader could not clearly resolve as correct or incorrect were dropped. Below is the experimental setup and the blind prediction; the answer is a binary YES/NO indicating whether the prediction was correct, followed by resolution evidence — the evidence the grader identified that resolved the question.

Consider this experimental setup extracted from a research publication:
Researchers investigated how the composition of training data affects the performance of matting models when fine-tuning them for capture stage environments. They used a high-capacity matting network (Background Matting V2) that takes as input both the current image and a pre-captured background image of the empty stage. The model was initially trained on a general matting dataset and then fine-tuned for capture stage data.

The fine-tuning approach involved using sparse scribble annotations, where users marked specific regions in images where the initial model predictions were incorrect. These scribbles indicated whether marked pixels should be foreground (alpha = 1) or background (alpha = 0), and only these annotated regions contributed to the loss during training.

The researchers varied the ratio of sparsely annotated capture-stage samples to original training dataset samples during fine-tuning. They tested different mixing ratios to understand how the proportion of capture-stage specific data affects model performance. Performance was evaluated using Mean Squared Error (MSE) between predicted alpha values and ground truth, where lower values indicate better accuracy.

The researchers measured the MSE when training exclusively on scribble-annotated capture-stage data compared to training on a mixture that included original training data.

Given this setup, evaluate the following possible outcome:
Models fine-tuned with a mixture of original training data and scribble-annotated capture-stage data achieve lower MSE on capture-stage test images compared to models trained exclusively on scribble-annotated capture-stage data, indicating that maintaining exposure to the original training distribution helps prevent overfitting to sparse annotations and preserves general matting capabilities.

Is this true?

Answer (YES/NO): YES